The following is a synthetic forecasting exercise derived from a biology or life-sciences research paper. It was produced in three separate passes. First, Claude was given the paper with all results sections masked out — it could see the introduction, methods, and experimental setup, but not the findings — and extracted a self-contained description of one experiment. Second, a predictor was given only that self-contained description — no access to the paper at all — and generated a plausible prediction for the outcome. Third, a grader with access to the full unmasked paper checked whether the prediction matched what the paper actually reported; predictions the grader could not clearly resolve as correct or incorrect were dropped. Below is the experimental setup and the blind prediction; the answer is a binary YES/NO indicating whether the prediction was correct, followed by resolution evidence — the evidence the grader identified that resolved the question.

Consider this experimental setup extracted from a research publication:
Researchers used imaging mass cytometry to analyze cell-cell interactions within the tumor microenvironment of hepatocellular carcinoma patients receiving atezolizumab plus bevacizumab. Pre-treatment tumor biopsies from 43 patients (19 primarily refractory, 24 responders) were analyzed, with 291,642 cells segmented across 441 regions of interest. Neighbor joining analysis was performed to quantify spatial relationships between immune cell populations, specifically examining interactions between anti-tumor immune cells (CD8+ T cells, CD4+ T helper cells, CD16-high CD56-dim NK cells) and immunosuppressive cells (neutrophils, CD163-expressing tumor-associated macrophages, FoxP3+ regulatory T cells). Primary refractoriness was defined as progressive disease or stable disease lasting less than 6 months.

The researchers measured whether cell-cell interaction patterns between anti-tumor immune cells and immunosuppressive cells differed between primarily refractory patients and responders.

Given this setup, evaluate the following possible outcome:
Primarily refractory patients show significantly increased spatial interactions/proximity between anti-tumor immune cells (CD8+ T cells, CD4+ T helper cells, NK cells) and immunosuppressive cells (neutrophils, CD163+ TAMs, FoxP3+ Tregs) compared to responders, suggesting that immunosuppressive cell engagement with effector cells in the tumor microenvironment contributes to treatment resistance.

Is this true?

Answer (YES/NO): YES